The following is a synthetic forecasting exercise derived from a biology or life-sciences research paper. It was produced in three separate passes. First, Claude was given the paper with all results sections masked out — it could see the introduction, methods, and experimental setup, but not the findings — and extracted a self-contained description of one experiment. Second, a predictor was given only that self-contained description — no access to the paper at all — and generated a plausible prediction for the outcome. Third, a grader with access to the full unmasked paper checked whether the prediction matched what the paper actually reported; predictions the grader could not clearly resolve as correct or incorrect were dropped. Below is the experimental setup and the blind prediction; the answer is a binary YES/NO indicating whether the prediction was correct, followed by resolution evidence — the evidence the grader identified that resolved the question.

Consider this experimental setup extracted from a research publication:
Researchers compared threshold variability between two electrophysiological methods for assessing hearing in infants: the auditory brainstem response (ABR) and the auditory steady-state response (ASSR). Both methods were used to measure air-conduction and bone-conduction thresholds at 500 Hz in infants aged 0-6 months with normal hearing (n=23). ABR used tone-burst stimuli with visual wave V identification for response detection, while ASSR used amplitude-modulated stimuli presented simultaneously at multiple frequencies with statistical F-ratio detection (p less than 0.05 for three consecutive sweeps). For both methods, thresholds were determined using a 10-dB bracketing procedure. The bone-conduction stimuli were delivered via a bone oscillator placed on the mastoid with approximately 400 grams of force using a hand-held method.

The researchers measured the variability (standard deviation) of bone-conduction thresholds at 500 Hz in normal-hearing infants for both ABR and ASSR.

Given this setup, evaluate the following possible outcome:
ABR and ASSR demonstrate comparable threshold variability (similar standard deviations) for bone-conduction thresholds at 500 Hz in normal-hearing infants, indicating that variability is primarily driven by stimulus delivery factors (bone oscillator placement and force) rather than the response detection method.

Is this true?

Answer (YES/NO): NO